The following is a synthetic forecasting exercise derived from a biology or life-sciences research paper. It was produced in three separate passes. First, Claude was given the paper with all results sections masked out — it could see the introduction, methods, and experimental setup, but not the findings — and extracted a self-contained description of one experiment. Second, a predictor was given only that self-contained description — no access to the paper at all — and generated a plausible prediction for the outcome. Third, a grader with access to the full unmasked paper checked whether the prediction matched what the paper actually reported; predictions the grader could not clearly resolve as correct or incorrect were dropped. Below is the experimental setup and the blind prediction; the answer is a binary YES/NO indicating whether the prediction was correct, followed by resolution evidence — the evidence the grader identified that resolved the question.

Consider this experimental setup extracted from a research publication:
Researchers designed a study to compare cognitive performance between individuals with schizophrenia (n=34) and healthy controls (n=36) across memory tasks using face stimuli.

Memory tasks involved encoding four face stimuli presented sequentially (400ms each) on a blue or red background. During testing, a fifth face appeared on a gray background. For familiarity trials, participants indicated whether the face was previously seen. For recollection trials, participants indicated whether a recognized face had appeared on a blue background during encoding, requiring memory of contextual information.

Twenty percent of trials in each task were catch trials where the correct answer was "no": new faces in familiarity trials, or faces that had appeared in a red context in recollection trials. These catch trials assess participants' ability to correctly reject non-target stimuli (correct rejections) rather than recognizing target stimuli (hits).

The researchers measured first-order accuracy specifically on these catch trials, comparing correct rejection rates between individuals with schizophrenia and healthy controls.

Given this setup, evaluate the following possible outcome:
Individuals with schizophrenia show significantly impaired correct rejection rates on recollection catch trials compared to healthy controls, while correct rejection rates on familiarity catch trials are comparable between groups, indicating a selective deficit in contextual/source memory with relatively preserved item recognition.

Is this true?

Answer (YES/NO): YES